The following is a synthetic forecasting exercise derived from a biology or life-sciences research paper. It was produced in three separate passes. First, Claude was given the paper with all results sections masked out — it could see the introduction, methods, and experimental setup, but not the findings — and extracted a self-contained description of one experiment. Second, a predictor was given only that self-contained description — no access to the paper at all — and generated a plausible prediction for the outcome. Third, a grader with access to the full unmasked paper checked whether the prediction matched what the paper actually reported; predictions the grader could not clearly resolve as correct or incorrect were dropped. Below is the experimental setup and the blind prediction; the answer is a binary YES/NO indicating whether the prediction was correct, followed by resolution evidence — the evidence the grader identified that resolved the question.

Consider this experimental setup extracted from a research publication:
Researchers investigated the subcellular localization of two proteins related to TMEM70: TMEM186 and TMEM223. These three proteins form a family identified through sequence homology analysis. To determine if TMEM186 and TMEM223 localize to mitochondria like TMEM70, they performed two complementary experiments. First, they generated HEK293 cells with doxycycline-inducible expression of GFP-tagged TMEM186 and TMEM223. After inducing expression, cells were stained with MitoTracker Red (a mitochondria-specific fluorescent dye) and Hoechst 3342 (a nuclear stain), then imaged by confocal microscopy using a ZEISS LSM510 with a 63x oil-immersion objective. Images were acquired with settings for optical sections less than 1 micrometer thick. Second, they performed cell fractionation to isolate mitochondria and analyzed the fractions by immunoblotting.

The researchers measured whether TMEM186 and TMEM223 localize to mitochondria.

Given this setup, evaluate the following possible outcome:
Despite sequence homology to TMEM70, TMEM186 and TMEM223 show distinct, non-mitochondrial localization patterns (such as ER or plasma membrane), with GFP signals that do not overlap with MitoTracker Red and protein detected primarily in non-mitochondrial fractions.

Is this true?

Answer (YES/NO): NO